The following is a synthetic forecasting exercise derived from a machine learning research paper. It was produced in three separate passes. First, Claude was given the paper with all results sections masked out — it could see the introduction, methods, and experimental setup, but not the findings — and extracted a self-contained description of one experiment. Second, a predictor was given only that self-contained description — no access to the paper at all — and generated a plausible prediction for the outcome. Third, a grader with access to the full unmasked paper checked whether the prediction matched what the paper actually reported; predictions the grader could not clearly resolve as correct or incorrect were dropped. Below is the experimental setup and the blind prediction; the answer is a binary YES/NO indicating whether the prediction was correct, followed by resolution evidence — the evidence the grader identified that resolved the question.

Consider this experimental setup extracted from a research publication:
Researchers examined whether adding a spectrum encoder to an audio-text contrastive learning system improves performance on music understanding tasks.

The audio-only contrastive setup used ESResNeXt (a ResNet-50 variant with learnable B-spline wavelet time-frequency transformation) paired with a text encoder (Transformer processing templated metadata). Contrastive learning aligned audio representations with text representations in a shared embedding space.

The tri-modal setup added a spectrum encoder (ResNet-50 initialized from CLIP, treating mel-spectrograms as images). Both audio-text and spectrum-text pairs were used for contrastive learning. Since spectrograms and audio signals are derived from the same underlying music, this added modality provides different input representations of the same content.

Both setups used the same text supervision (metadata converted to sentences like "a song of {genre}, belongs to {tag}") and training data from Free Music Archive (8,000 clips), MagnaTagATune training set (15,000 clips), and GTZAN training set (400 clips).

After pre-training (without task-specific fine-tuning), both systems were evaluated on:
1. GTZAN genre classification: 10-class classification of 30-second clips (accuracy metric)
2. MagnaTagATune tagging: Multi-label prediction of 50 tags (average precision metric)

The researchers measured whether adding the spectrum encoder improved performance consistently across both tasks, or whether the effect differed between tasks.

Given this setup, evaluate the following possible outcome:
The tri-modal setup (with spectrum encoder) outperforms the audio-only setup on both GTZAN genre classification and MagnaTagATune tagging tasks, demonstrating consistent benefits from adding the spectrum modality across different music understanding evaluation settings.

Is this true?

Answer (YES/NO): YES